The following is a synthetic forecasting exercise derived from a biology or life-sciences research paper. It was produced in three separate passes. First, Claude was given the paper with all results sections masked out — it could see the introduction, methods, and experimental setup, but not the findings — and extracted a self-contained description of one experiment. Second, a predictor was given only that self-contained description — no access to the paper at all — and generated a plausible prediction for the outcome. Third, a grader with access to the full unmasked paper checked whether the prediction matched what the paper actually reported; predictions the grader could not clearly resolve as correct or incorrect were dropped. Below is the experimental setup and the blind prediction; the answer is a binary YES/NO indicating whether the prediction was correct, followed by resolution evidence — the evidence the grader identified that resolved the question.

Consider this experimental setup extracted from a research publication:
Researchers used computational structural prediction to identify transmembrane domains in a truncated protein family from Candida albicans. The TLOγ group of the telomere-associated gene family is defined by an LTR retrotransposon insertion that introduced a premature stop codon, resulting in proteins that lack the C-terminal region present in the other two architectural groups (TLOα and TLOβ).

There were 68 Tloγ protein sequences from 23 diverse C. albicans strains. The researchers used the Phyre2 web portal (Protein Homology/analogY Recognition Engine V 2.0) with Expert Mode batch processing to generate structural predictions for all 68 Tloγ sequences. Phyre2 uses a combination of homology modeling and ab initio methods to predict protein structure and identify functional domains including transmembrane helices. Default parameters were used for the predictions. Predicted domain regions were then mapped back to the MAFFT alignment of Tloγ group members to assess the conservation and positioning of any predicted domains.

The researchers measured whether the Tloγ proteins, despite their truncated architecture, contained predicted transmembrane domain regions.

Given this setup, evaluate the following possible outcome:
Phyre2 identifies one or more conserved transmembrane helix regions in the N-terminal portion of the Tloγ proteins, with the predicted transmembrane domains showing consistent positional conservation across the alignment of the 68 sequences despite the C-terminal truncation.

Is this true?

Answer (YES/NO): NO